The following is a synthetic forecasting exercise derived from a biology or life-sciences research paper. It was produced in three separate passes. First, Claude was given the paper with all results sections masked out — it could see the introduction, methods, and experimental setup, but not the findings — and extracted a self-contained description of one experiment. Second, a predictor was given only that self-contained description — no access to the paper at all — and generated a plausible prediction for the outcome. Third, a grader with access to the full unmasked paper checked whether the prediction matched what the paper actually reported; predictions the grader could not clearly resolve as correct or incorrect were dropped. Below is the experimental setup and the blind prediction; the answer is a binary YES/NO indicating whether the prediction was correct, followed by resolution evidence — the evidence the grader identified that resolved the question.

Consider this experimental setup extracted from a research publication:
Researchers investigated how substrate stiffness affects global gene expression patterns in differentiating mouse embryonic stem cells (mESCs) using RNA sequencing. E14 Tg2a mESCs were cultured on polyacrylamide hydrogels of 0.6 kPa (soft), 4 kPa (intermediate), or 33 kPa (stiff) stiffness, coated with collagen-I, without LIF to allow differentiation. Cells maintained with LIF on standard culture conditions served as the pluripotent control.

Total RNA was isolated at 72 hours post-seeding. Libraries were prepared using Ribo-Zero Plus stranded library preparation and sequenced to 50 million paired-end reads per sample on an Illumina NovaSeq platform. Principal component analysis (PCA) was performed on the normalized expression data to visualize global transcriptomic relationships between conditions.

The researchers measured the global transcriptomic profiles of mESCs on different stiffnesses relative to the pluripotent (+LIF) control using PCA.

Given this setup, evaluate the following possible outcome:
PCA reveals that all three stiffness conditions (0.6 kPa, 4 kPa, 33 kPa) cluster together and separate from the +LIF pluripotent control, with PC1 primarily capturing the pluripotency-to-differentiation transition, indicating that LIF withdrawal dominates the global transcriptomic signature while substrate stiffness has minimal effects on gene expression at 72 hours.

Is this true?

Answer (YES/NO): NO